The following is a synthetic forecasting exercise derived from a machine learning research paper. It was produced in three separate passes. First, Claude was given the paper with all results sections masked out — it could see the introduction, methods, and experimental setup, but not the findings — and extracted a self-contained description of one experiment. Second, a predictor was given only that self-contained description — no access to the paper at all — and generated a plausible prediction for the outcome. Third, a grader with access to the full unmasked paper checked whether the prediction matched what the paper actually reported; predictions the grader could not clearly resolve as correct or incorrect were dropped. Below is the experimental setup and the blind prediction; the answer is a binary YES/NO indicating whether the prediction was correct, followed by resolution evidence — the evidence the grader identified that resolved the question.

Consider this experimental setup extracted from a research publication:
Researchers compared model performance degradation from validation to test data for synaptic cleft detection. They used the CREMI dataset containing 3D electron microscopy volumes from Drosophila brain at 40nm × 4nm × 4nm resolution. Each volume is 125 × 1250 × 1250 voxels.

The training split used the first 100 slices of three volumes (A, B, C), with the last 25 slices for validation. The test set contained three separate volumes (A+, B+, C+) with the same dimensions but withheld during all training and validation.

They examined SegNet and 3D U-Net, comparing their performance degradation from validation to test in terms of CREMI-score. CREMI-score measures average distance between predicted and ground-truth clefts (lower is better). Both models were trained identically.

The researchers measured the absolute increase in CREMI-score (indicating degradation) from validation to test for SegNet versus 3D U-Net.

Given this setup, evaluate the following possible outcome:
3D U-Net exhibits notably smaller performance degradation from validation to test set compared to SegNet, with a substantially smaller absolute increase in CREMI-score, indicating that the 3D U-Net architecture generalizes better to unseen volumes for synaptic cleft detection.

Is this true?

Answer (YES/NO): NO